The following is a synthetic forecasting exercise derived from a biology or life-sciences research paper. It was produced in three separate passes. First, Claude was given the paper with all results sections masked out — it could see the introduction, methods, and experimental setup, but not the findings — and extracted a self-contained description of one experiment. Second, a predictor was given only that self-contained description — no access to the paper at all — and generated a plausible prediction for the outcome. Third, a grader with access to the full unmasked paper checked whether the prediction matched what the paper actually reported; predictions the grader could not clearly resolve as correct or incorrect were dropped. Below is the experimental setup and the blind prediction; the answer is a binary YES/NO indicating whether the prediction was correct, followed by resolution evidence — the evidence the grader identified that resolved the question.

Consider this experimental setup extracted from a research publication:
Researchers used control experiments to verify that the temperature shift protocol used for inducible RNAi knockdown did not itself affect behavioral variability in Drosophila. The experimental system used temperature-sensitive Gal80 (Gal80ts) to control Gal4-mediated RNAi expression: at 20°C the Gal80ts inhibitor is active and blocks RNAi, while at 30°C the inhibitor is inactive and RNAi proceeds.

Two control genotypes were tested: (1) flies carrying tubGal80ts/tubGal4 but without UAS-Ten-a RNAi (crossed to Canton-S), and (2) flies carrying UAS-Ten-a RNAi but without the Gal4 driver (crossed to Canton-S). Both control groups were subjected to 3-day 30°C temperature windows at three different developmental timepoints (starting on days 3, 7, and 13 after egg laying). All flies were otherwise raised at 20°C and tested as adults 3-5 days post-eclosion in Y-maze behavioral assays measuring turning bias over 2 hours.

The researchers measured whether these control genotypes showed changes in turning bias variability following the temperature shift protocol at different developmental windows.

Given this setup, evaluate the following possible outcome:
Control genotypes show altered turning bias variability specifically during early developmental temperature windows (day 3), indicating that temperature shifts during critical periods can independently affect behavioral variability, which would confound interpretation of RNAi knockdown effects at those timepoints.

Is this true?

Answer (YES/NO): NO